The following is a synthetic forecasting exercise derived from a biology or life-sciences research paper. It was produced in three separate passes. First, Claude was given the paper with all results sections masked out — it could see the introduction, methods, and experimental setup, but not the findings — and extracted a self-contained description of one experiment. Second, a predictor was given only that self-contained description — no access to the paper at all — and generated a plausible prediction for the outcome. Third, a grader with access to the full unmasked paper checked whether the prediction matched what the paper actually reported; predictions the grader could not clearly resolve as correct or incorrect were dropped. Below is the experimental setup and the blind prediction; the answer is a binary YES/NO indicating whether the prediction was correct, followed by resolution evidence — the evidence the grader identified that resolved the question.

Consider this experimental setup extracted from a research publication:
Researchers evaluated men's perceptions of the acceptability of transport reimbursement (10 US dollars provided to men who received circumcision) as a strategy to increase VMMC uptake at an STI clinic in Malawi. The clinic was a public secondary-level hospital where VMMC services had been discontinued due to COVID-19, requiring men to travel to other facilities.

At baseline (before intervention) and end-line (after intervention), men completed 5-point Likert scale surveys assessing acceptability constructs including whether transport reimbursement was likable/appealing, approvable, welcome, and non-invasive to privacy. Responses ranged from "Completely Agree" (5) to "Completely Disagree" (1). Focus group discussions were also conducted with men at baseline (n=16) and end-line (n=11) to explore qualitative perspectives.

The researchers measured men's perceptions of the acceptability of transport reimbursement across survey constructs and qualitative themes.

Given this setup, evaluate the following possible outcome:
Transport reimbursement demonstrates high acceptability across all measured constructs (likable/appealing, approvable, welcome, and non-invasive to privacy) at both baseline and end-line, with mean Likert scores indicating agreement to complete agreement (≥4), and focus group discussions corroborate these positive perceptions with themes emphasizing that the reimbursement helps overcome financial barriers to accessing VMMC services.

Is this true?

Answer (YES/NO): YES